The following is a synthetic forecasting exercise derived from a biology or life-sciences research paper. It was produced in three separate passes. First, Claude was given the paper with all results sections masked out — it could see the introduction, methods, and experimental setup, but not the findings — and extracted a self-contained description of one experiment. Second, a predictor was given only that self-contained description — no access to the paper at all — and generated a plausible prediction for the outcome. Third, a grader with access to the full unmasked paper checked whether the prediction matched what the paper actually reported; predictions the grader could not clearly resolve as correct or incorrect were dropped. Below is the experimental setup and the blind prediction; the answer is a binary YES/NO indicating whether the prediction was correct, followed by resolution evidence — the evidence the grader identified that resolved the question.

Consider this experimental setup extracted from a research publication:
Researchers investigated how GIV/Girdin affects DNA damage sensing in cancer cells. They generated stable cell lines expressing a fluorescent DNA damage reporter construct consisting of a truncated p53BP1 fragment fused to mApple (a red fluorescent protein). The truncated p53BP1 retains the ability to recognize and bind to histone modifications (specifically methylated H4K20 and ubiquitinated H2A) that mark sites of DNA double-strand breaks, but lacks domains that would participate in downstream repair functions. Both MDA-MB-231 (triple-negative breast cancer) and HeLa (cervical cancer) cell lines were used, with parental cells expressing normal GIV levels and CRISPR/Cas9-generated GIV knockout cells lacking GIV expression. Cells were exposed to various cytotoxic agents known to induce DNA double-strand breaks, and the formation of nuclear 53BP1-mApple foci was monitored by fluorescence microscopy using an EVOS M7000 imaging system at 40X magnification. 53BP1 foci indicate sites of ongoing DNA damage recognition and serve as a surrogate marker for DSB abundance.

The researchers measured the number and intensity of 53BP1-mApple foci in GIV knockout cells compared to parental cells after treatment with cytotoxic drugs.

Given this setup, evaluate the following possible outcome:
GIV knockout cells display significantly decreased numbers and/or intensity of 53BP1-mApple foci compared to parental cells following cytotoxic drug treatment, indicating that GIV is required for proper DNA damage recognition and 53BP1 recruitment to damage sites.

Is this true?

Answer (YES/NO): NO